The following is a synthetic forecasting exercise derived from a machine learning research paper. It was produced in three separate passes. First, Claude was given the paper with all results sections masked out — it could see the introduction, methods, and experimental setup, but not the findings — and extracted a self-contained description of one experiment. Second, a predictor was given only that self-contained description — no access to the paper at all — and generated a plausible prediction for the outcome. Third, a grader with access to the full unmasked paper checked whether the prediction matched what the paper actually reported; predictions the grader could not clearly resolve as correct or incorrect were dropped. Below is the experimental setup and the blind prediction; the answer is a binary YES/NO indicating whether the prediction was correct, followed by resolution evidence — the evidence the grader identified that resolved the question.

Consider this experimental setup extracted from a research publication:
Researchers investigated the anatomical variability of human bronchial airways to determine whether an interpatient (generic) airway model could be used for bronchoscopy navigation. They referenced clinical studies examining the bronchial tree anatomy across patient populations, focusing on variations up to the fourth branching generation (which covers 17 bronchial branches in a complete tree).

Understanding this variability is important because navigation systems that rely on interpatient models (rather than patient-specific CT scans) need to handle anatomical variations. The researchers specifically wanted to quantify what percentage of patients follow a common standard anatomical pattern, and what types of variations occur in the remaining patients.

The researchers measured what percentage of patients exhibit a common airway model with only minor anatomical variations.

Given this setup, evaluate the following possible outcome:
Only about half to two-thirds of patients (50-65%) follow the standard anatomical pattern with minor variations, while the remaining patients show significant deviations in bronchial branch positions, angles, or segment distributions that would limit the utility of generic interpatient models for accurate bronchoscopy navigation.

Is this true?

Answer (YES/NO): NO